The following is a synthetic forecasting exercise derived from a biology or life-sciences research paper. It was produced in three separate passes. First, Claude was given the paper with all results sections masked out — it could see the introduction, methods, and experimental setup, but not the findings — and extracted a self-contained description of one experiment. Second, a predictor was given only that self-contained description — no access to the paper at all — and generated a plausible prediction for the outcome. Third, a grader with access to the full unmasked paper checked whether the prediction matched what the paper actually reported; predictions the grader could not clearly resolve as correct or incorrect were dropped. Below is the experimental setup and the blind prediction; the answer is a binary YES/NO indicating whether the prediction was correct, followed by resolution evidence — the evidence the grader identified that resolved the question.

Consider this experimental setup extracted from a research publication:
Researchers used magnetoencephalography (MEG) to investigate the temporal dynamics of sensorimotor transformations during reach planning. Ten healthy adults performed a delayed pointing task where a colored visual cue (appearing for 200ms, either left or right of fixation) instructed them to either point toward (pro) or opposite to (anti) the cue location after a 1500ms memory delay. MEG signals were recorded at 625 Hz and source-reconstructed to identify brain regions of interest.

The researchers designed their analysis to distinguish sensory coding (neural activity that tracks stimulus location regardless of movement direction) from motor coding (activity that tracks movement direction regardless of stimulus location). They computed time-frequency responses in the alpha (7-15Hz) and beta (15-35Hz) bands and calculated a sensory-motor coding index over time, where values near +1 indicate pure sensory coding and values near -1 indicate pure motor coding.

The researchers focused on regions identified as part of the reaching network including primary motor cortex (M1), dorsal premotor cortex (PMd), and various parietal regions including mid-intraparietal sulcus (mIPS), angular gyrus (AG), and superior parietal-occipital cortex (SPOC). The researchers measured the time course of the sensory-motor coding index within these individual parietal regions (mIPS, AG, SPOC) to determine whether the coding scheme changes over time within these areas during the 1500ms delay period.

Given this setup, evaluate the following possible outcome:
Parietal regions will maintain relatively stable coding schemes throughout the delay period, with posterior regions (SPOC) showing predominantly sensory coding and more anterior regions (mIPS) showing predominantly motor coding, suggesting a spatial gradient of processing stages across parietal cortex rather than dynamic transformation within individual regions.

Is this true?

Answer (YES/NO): NO